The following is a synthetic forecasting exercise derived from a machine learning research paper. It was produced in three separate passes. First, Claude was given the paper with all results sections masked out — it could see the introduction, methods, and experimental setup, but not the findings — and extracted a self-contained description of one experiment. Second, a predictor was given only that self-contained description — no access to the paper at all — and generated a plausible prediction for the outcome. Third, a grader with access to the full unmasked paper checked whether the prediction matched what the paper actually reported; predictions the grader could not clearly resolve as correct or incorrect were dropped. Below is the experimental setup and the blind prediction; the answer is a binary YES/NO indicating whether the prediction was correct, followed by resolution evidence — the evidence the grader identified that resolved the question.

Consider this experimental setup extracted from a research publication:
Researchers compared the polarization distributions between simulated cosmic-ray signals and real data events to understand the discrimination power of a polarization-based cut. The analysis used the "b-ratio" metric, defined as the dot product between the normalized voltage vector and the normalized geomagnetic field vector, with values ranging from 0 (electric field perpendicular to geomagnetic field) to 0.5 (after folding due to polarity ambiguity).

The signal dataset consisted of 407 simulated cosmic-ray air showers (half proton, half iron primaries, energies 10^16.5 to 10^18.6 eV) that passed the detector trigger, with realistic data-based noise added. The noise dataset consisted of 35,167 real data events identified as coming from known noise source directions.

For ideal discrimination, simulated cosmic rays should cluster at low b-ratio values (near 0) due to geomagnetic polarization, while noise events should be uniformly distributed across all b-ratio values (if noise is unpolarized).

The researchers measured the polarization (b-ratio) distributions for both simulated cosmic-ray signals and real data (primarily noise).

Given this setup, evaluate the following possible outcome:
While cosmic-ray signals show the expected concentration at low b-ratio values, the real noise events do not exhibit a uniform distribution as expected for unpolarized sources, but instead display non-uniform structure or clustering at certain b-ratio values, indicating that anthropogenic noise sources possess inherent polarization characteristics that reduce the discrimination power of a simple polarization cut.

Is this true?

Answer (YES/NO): YES